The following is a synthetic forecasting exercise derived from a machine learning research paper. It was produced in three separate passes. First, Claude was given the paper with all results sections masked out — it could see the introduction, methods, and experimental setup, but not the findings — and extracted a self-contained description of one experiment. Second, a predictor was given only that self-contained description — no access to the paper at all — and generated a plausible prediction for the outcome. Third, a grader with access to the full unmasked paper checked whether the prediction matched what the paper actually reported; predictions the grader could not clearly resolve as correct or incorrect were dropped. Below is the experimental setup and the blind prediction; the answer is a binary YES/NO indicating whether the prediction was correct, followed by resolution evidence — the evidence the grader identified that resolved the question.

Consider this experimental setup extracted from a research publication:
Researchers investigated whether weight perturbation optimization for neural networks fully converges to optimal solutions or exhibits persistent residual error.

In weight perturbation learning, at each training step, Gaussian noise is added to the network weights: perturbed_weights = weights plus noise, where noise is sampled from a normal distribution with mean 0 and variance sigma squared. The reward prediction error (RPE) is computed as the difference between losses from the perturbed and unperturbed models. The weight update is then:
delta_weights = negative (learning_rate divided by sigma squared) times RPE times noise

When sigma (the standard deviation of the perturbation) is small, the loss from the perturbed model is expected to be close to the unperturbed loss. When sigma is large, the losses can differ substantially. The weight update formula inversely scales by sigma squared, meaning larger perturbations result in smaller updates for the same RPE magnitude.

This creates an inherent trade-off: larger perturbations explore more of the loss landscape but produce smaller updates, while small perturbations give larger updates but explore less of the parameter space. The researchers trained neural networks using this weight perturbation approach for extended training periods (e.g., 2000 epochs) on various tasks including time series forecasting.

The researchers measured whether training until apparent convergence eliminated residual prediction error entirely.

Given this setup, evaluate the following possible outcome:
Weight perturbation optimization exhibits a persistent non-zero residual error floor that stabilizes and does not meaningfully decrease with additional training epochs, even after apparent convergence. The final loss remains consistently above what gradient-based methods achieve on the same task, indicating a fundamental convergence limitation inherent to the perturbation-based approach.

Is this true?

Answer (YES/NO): YES